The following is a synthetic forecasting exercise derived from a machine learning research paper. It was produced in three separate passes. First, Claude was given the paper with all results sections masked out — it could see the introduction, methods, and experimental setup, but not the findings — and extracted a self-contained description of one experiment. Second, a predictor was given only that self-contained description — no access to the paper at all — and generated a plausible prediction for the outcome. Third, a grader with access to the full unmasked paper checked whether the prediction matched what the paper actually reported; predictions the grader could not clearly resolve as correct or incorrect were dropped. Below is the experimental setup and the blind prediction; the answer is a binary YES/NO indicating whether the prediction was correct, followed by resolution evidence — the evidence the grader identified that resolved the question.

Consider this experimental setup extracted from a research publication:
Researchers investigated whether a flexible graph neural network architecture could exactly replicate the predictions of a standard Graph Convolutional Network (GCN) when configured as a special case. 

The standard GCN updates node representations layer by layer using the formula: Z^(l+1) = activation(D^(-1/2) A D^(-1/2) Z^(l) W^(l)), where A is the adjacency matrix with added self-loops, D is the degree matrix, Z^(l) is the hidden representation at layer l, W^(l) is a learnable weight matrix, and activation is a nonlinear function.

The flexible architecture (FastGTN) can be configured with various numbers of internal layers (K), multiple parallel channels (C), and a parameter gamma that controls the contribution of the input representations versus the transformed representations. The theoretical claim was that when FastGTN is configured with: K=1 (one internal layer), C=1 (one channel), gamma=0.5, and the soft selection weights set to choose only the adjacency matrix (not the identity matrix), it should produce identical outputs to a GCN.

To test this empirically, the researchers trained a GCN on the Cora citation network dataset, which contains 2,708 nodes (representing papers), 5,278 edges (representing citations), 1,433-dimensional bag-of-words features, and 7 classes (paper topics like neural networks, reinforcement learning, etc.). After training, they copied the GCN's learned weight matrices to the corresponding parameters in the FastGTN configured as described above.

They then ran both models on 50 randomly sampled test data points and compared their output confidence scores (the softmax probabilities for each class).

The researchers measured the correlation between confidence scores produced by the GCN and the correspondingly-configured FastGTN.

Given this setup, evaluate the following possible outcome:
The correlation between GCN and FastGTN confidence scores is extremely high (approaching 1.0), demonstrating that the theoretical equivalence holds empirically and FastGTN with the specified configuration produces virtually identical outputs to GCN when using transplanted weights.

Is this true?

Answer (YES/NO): NO